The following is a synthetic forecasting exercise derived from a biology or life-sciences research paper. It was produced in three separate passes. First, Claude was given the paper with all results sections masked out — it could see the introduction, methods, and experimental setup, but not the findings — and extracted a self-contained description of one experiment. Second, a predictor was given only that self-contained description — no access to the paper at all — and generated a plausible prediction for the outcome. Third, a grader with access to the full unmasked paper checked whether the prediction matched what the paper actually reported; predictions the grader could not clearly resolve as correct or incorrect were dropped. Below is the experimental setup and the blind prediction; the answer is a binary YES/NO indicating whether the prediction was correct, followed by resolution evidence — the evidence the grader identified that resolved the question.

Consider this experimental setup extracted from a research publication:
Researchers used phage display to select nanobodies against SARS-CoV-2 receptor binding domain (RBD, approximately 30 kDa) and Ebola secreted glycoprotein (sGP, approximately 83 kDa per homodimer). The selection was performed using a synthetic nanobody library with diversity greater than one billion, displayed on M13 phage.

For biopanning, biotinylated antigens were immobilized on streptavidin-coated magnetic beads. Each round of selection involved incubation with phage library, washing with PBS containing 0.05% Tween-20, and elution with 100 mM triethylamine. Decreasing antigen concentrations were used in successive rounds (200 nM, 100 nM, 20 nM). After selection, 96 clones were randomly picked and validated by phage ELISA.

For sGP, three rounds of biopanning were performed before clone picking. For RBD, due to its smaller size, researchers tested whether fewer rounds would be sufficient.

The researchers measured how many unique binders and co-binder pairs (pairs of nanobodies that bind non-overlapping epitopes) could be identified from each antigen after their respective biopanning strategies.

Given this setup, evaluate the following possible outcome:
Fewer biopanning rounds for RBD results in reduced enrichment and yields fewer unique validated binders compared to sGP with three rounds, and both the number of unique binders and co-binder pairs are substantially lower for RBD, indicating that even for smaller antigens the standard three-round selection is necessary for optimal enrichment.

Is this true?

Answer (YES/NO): NO